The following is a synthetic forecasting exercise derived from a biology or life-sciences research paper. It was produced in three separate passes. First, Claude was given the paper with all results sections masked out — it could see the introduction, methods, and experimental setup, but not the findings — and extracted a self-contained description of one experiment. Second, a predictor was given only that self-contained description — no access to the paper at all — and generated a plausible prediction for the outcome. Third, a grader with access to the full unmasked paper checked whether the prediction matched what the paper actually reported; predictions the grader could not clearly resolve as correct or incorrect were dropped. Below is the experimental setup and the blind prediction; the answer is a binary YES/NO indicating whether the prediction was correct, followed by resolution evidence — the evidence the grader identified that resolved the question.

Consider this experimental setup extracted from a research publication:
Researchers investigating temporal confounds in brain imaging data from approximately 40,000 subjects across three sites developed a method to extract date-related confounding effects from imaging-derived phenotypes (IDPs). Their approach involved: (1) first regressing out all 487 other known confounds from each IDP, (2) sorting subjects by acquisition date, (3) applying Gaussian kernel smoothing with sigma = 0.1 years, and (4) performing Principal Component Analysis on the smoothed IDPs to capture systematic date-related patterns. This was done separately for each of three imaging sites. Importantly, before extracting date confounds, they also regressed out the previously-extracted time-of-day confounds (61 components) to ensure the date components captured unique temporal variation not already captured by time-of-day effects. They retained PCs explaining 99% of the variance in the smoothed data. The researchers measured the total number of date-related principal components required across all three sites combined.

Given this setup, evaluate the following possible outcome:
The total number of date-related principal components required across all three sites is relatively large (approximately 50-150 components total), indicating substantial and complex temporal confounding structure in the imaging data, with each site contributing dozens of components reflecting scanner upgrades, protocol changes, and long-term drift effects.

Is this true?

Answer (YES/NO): YES